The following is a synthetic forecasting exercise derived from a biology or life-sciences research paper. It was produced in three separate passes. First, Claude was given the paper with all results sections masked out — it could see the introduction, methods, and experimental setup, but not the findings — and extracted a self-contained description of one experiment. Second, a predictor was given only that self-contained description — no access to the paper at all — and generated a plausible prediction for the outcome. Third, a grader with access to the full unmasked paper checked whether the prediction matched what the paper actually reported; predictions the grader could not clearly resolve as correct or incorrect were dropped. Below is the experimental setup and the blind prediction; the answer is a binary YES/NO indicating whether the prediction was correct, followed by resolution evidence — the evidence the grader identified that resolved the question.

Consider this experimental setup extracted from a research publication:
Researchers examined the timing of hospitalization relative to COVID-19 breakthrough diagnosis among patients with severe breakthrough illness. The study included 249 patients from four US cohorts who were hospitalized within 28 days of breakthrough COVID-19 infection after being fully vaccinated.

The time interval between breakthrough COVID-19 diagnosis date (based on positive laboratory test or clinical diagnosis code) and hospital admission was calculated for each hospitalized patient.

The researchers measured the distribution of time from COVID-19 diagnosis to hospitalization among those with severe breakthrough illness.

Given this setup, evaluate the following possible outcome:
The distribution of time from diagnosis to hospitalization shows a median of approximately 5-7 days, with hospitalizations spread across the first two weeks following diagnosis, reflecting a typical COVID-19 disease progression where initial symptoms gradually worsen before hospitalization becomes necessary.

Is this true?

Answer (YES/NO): NO